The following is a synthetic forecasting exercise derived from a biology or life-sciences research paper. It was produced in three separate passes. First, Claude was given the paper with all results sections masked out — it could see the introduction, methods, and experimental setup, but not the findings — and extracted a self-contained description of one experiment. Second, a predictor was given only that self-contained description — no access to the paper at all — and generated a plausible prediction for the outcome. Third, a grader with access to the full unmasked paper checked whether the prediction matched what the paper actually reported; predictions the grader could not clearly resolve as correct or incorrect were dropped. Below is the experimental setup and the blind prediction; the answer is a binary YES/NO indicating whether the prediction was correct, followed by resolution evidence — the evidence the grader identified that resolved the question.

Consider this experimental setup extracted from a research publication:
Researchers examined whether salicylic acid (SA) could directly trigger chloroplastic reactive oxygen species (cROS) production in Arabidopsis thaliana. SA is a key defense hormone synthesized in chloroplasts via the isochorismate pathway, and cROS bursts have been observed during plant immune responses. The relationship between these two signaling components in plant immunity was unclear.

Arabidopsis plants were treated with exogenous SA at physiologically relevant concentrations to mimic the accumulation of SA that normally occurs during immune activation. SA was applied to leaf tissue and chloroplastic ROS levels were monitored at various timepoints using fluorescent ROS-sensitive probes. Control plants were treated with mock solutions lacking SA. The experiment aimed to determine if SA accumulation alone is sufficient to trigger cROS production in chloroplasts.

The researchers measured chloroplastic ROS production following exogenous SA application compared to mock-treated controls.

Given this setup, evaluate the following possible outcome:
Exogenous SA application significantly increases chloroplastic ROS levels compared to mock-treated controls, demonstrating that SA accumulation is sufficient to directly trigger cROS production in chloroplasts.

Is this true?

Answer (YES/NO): NO